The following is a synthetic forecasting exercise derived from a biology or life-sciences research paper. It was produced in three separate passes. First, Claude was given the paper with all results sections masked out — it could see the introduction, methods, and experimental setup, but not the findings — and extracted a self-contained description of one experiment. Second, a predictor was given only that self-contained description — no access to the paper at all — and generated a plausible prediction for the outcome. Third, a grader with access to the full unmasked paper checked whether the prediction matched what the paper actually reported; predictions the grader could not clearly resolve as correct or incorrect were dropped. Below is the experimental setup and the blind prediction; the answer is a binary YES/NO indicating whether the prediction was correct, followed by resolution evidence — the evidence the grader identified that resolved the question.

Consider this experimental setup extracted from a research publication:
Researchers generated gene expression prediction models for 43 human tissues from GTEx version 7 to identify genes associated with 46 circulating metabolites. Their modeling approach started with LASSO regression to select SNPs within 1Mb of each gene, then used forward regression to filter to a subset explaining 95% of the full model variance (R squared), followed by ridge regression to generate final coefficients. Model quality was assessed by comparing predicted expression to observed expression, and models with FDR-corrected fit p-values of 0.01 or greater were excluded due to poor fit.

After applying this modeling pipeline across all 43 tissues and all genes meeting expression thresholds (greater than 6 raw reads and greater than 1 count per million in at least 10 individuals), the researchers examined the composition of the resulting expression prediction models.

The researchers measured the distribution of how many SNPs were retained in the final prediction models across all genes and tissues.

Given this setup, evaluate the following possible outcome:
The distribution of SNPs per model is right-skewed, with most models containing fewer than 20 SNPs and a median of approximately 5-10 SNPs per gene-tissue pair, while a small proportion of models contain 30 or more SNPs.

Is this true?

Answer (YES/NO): YES